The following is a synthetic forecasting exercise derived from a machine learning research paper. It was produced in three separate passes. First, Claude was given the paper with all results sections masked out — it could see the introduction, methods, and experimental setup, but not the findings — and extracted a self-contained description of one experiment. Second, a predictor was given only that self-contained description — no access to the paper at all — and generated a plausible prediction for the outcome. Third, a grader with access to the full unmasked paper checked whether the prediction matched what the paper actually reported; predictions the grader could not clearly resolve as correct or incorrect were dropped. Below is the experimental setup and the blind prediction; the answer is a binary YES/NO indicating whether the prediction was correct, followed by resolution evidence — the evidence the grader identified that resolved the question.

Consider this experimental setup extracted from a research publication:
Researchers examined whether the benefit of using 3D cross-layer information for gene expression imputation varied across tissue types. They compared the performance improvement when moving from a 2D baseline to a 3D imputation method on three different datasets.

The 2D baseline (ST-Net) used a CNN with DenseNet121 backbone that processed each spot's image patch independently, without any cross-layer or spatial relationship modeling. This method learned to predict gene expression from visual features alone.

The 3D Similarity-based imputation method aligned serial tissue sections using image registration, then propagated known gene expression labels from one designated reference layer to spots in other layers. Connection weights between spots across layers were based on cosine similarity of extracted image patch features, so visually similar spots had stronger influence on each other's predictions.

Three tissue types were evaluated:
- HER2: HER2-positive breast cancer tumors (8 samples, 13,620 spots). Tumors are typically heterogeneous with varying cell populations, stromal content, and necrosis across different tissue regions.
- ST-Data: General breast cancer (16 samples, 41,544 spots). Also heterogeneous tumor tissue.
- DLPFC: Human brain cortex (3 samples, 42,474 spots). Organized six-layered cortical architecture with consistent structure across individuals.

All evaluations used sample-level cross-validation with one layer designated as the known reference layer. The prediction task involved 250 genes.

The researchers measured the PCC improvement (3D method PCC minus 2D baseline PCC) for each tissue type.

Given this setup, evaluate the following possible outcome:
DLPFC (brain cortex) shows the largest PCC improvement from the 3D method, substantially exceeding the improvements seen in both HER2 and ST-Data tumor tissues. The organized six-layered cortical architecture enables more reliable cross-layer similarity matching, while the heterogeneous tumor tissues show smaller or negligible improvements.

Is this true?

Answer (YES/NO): NO